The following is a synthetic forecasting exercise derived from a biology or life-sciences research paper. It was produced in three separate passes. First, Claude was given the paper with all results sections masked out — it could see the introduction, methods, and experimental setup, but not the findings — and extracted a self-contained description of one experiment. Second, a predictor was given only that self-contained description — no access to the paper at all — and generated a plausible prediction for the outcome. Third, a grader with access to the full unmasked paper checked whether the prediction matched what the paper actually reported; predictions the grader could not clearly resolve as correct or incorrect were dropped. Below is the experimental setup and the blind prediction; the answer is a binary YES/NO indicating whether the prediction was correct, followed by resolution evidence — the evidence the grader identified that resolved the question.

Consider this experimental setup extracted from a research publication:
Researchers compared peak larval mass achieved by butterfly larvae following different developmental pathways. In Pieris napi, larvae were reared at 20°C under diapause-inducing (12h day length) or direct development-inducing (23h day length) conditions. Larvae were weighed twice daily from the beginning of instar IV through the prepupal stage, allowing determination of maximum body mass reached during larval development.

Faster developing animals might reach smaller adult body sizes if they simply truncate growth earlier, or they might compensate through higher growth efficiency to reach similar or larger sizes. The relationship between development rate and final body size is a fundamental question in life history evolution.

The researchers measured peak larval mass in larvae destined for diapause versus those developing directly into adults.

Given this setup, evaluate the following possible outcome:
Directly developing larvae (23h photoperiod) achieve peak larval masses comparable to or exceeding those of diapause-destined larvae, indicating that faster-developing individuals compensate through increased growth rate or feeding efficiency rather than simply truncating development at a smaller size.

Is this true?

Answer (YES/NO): NO